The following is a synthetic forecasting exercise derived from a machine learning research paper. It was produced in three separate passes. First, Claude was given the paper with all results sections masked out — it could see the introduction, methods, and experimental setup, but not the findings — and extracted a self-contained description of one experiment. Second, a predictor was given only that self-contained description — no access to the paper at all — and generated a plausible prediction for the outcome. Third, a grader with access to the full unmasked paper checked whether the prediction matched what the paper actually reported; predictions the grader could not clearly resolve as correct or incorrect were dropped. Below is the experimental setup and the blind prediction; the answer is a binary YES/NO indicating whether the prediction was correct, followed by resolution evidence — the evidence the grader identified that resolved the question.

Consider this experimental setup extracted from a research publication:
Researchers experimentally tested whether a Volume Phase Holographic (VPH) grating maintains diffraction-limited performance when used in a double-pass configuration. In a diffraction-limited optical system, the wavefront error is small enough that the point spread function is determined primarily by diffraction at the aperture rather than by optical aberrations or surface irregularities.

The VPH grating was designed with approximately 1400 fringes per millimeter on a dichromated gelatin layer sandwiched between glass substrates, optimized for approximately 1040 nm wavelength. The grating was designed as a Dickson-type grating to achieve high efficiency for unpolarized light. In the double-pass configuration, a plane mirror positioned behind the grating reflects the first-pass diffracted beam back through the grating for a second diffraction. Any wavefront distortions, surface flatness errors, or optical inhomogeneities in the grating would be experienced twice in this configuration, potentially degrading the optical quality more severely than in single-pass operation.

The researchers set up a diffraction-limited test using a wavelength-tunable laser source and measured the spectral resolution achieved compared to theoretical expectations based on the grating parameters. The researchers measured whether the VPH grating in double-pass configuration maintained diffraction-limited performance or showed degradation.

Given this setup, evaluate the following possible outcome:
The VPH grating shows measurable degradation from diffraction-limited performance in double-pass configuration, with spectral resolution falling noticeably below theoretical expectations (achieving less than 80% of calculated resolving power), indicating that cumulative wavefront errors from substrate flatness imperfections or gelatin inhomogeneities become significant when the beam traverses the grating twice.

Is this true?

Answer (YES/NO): NO